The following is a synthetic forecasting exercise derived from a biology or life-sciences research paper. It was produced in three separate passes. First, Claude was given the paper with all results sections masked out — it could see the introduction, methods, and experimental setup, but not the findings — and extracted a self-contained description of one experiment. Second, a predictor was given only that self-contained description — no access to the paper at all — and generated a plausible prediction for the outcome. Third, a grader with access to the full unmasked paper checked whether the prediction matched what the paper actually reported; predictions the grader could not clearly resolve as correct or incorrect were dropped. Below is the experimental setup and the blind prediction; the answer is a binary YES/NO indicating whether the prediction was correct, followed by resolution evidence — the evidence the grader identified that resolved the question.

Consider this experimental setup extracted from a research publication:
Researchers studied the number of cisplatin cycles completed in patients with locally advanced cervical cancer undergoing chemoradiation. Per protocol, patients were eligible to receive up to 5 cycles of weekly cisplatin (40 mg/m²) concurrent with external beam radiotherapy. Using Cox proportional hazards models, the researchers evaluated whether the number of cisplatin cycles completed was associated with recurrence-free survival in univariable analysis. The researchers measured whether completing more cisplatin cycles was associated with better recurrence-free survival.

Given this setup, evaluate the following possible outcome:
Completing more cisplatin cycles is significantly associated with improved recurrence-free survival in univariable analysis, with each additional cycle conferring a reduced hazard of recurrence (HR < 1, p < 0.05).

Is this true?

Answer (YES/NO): NO